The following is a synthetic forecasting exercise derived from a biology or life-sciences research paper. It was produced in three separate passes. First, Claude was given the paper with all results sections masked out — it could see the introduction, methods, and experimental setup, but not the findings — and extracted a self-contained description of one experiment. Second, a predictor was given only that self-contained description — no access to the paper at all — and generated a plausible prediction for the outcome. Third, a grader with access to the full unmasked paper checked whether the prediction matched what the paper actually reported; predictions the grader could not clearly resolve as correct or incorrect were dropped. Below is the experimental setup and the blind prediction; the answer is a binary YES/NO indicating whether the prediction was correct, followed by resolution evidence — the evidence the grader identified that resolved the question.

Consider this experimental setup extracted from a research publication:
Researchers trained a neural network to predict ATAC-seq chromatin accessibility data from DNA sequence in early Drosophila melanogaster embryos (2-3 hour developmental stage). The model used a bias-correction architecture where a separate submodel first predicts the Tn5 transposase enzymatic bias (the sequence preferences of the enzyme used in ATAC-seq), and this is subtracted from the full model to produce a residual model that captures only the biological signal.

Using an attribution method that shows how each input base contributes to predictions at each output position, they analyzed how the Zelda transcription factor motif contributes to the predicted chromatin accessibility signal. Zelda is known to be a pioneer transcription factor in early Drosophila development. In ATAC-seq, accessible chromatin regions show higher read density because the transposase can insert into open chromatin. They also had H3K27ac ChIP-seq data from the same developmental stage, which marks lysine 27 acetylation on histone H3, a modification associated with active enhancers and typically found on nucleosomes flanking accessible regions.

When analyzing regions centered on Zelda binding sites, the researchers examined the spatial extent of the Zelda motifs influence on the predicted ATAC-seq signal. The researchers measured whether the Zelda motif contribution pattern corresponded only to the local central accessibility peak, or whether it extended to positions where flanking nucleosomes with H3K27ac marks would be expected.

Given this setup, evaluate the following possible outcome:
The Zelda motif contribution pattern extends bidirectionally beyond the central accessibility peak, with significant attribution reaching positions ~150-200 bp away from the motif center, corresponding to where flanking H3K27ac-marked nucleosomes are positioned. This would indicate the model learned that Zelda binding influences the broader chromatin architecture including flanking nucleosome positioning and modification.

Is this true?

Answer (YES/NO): NO